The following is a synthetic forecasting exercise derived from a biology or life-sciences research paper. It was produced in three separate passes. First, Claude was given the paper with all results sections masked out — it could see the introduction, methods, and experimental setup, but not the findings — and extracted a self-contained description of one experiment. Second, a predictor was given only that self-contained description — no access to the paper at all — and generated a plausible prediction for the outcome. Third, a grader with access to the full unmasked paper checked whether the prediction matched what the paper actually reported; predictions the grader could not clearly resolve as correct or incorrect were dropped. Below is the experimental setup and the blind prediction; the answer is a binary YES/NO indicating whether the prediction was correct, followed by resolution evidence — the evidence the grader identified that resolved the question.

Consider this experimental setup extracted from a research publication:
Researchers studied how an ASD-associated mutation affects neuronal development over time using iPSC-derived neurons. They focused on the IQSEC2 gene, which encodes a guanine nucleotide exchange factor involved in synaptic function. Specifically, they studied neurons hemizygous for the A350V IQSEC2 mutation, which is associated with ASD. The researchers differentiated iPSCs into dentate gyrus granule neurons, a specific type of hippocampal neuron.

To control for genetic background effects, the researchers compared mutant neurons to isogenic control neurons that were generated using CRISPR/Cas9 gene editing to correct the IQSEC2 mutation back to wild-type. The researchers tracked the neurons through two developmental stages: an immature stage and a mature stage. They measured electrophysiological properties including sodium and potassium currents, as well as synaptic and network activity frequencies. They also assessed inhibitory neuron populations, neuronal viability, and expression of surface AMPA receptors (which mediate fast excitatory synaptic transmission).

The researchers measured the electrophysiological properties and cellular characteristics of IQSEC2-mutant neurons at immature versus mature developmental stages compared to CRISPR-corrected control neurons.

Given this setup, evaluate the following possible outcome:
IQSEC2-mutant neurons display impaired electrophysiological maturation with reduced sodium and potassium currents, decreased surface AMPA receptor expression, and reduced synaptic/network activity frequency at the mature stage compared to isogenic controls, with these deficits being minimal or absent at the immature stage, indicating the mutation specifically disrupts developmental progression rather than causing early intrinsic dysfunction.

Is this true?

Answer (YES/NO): NO